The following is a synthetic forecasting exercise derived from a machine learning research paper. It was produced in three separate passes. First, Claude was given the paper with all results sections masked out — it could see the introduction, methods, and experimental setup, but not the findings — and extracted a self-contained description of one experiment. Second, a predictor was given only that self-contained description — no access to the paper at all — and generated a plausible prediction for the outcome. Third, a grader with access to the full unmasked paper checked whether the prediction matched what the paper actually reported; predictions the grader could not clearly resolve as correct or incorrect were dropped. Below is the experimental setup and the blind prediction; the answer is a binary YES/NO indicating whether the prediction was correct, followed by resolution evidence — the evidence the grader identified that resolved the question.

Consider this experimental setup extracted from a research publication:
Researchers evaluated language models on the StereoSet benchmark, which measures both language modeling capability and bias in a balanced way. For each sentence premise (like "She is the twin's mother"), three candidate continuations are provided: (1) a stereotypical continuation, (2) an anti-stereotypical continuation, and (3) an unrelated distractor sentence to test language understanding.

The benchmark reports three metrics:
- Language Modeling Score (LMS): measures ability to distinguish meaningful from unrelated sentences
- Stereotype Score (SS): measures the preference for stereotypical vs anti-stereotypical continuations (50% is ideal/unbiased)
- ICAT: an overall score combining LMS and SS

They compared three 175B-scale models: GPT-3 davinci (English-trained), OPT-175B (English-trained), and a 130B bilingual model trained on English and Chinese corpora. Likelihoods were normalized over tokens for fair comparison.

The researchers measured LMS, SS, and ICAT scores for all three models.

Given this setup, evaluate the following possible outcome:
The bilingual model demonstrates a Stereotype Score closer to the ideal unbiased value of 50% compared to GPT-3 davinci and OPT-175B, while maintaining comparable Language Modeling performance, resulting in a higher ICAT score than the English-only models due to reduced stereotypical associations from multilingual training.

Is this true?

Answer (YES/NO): NO